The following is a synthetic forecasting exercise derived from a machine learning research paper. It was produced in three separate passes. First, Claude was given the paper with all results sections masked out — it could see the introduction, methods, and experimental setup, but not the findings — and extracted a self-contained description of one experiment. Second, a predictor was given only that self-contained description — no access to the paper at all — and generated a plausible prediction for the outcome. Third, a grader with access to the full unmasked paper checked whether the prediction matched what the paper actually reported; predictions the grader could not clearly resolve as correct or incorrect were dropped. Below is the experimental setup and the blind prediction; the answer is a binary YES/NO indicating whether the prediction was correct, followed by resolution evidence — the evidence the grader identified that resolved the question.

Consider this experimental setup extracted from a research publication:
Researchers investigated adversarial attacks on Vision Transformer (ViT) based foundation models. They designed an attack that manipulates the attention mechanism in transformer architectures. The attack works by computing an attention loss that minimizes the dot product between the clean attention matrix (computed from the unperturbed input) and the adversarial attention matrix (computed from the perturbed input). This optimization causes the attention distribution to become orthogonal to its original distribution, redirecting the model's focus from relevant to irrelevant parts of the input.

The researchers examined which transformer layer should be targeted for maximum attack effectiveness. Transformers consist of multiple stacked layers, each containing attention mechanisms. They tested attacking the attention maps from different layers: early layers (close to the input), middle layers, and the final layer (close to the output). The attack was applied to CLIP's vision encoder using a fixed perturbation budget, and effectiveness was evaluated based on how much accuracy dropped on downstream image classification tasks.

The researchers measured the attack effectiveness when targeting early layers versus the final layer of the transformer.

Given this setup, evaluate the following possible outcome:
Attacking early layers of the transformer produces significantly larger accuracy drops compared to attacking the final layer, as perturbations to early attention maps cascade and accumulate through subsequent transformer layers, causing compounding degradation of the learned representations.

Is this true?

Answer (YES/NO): NO